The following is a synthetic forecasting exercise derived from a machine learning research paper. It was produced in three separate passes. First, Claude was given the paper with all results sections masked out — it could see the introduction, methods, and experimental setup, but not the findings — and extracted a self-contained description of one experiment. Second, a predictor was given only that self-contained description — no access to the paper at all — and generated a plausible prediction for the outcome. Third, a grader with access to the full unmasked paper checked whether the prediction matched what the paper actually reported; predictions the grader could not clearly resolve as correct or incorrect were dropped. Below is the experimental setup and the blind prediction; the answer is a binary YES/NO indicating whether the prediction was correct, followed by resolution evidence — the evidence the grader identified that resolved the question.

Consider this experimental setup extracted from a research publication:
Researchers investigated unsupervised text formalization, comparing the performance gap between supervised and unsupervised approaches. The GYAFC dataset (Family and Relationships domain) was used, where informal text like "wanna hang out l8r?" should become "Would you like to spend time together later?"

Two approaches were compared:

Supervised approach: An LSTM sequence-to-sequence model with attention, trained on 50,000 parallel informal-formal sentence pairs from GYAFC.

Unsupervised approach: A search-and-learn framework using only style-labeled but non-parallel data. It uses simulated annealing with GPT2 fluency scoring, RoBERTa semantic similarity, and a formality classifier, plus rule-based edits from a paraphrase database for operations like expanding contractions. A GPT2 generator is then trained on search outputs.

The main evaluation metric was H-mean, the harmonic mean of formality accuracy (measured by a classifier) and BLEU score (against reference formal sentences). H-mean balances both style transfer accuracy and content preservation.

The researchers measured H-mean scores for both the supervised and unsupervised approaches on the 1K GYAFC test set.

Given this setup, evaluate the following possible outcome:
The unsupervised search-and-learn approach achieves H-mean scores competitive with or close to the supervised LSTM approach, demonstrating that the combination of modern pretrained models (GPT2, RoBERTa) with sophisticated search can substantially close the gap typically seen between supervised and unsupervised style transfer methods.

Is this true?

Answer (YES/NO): NO